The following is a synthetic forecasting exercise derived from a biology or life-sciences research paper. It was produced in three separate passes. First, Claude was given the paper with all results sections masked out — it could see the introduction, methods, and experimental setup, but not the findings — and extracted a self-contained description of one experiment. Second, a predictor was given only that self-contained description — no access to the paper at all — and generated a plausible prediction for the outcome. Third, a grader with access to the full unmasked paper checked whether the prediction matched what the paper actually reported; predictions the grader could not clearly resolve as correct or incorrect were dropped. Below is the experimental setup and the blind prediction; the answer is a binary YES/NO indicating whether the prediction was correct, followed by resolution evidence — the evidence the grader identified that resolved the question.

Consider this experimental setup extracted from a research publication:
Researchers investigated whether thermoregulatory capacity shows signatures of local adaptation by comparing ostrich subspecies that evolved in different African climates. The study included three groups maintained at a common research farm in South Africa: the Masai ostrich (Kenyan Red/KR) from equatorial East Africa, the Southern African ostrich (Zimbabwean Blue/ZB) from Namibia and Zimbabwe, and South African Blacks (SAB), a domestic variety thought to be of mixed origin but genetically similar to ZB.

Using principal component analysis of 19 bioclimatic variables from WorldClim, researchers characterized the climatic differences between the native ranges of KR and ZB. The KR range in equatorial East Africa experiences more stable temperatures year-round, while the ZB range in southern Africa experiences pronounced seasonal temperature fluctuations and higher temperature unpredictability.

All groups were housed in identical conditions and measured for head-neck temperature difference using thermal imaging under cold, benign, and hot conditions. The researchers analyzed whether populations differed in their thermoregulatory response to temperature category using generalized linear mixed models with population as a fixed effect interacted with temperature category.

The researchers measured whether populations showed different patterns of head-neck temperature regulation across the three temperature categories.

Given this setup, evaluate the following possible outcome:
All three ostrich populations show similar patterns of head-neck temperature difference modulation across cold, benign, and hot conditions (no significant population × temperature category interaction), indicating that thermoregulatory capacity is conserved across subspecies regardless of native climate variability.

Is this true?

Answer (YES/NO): NO